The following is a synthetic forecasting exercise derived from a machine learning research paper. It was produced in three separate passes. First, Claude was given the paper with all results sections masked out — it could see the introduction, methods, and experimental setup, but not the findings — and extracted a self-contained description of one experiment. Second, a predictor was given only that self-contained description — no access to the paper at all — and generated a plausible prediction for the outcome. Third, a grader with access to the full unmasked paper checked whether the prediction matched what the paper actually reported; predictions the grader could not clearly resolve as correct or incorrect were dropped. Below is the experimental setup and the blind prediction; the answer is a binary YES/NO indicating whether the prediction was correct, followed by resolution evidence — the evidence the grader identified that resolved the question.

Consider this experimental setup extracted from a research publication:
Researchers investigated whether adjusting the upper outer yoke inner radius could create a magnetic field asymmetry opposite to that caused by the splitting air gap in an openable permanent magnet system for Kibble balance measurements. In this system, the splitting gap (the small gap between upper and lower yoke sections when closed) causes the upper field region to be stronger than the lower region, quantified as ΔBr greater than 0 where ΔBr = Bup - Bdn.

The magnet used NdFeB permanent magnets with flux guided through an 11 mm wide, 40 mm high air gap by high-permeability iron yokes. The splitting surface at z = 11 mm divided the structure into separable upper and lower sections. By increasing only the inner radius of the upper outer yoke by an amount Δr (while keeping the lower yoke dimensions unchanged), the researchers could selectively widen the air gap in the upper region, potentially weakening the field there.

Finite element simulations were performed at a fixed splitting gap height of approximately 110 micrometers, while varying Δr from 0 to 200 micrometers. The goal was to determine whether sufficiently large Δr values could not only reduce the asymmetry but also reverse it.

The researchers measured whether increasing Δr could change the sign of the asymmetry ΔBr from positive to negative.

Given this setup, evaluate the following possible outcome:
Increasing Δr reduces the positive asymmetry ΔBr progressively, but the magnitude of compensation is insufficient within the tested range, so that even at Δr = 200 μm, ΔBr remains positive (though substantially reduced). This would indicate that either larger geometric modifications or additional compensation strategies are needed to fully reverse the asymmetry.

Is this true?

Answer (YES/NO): NO